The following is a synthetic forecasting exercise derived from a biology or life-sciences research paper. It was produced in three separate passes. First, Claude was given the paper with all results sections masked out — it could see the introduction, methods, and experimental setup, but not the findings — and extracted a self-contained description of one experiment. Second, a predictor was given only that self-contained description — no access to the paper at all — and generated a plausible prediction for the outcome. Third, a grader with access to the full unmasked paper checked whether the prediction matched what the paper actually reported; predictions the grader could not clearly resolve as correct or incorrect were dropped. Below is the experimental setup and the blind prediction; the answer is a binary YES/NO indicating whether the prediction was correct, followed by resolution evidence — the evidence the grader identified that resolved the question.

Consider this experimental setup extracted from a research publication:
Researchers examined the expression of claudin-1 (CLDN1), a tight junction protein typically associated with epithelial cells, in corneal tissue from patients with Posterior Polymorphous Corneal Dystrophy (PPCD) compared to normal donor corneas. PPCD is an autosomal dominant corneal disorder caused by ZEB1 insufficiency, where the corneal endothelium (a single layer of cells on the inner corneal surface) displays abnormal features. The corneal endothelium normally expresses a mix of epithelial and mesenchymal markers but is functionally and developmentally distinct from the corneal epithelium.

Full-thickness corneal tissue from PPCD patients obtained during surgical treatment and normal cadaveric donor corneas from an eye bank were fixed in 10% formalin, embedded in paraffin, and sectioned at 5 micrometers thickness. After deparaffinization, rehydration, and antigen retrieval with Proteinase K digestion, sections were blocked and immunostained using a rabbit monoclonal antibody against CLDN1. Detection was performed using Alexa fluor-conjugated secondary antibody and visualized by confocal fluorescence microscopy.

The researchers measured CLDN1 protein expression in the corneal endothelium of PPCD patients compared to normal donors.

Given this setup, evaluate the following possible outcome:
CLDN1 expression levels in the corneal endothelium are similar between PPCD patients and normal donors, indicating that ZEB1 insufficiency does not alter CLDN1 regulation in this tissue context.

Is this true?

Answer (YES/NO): NO